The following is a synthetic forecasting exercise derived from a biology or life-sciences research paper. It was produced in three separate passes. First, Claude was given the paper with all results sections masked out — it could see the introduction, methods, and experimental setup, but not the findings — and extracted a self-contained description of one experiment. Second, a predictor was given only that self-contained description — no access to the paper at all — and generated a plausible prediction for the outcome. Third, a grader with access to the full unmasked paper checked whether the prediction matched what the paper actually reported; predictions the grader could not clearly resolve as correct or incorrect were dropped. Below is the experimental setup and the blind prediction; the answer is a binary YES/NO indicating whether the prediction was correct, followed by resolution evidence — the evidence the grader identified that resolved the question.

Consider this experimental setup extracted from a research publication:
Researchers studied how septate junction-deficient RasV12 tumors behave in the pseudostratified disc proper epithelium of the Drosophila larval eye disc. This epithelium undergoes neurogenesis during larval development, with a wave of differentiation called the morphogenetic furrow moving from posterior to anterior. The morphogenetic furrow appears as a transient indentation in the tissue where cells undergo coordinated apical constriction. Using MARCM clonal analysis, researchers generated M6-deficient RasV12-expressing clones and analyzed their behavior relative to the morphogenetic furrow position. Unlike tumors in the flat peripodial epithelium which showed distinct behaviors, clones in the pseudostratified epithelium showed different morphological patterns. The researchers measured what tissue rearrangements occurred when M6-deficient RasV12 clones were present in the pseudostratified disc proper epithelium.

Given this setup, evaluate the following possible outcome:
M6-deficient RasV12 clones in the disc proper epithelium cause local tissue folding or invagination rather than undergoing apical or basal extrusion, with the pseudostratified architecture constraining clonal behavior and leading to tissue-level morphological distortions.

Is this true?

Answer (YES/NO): NO